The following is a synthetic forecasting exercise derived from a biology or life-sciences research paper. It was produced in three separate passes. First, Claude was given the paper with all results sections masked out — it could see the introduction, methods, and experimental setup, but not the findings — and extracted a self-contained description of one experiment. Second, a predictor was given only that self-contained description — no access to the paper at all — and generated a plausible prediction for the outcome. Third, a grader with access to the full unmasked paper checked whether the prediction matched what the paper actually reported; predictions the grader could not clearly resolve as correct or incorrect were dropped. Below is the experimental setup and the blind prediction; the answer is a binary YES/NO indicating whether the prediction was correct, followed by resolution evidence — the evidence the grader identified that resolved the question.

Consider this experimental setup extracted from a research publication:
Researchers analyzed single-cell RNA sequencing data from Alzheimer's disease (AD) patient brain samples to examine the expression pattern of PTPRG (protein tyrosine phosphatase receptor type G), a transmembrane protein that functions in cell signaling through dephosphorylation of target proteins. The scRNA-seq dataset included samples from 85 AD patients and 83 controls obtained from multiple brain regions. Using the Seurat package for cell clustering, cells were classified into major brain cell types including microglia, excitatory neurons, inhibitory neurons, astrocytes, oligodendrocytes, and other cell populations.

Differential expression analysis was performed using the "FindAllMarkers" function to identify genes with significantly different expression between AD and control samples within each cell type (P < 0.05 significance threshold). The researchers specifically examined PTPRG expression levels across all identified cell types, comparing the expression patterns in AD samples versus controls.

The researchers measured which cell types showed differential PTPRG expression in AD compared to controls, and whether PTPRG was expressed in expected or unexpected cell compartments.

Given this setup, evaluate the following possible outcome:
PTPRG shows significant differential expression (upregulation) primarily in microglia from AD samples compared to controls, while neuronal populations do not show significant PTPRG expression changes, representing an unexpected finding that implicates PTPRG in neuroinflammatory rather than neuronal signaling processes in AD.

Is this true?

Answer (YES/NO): NO